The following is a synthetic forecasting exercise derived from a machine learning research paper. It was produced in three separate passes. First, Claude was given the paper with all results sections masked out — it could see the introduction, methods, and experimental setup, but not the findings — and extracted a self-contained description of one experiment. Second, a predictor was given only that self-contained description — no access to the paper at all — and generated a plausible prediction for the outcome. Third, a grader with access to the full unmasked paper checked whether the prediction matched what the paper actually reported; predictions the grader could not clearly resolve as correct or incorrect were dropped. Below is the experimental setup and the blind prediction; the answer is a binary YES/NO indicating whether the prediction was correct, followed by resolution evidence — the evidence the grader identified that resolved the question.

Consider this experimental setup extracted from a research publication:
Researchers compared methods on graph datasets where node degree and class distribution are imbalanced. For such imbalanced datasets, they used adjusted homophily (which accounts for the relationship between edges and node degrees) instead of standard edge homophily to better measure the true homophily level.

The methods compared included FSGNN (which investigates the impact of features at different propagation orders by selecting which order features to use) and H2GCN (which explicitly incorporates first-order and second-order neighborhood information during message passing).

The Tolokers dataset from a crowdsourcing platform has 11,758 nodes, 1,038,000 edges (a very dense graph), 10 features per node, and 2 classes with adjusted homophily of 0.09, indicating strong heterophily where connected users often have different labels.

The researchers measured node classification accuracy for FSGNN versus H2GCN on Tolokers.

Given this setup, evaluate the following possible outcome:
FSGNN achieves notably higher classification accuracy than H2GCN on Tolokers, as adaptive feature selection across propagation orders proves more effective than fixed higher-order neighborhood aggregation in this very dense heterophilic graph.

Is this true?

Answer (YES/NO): YES